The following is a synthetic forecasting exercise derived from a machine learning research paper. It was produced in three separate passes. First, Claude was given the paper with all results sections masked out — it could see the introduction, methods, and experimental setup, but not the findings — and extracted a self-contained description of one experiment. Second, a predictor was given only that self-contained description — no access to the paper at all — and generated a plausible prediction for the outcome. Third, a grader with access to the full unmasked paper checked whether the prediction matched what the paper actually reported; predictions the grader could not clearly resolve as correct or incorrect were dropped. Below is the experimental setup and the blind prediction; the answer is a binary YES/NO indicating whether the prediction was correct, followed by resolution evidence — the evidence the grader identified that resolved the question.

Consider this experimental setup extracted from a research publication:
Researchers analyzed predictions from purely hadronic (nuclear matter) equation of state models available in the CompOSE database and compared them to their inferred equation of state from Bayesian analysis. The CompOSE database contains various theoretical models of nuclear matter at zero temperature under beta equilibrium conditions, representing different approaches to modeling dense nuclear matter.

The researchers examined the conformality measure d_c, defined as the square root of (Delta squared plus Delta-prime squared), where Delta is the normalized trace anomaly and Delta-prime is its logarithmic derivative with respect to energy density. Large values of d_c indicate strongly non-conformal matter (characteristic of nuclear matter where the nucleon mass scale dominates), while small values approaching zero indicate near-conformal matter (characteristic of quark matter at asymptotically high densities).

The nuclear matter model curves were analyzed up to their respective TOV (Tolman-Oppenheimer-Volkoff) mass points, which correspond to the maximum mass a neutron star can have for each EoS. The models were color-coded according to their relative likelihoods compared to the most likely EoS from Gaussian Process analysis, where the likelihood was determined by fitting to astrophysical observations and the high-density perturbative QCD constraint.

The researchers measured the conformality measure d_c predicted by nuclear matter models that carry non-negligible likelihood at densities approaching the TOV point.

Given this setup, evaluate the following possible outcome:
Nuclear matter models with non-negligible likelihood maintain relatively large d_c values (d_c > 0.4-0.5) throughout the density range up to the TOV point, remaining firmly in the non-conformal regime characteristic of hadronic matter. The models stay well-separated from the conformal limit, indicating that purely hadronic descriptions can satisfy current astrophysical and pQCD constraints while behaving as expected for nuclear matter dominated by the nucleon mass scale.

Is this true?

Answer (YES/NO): NO